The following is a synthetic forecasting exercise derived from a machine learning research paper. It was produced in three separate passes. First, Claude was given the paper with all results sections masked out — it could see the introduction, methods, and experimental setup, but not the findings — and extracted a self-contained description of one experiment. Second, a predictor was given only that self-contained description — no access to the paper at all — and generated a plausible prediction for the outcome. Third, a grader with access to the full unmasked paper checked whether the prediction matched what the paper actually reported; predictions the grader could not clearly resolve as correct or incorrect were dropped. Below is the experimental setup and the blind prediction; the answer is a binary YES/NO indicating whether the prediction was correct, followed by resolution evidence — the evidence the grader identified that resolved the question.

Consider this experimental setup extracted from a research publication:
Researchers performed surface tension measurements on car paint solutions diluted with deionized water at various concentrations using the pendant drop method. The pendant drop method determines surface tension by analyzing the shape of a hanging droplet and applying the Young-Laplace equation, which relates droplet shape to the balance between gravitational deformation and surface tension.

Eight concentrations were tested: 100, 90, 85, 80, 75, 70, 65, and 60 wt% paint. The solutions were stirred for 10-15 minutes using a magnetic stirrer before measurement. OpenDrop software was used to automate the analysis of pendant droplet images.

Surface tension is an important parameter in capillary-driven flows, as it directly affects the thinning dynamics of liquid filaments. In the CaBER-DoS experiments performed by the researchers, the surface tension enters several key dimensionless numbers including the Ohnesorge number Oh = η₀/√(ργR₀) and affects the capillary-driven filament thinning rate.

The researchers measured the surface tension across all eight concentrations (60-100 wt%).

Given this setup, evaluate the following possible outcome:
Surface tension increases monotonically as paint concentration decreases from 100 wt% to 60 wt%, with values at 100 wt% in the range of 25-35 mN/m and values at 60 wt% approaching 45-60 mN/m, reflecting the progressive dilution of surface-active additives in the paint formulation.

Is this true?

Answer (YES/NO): NO